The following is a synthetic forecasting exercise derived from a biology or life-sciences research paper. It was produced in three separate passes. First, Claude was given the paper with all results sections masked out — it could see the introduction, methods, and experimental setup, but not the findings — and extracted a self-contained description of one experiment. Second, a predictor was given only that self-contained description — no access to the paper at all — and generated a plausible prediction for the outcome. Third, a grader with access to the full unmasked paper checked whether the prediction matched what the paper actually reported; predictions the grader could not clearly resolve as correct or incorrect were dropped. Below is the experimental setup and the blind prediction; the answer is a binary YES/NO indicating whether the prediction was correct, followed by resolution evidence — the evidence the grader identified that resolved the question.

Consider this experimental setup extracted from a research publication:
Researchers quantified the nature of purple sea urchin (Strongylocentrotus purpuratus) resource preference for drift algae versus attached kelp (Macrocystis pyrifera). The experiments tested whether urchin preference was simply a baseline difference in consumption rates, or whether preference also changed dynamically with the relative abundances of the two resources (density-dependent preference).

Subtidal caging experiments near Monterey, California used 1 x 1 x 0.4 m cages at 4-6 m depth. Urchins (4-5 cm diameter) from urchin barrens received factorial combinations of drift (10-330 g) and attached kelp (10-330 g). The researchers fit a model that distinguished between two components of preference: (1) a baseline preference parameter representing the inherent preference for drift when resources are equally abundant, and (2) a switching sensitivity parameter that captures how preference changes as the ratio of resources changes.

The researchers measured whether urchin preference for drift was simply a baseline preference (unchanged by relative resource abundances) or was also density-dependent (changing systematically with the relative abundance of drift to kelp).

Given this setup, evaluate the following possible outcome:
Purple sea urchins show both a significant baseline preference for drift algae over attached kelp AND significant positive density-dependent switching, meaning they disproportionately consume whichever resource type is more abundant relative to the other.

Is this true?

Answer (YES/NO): YES